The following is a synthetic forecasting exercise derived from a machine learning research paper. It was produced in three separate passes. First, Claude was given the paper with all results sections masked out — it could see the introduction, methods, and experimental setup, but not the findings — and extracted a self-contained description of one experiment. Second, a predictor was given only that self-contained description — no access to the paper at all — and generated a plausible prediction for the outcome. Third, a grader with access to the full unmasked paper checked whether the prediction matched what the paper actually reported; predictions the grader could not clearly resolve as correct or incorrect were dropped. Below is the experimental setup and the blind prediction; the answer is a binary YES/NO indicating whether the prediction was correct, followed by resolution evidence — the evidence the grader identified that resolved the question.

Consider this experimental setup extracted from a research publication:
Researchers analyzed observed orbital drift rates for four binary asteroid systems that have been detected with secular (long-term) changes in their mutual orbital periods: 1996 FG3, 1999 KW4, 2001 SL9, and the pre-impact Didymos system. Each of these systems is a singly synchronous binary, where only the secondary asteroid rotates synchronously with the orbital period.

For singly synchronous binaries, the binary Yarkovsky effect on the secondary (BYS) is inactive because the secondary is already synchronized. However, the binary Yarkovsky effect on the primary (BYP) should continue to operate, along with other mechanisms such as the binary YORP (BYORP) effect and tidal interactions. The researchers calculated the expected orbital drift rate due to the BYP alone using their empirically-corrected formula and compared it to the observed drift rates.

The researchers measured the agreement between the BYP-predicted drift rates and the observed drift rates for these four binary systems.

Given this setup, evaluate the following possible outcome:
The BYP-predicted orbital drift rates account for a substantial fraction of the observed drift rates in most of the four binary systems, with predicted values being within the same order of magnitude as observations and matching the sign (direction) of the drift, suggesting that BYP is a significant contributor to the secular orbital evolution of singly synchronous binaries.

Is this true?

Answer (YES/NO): NO